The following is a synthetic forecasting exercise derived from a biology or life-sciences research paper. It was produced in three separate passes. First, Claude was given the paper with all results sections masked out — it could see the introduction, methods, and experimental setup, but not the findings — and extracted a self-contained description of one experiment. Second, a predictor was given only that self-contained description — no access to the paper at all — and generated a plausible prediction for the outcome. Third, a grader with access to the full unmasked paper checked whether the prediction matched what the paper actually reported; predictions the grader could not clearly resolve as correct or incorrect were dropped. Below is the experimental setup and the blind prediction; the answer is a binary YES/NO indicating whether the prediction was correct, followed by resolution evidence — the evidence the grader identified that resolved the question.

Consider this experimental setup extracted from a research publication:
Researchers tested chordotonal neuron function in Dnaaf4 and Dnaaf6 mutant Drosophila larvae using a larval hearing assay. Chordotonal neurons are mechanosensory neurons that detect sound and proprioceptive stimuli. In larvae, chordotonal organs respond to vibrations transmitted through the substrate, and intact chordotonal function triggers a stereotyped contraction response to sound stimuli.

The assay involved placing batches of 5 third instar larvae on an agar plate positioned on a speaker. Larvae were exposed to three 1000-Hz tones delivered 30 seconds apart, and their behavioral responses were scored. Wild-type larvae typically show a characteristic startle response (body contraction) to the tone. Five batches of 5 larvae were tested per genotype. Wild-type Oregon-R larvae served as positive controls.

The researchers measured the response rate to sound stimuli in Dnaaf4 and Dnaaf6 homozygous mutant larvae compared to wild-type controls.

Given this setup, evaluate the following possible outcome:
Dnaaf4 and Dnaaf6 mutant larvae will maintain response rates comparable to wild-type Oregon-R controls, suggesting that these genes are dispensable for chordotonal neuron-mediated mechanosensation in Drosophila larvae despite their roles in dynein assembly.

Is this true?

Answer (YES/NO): NO